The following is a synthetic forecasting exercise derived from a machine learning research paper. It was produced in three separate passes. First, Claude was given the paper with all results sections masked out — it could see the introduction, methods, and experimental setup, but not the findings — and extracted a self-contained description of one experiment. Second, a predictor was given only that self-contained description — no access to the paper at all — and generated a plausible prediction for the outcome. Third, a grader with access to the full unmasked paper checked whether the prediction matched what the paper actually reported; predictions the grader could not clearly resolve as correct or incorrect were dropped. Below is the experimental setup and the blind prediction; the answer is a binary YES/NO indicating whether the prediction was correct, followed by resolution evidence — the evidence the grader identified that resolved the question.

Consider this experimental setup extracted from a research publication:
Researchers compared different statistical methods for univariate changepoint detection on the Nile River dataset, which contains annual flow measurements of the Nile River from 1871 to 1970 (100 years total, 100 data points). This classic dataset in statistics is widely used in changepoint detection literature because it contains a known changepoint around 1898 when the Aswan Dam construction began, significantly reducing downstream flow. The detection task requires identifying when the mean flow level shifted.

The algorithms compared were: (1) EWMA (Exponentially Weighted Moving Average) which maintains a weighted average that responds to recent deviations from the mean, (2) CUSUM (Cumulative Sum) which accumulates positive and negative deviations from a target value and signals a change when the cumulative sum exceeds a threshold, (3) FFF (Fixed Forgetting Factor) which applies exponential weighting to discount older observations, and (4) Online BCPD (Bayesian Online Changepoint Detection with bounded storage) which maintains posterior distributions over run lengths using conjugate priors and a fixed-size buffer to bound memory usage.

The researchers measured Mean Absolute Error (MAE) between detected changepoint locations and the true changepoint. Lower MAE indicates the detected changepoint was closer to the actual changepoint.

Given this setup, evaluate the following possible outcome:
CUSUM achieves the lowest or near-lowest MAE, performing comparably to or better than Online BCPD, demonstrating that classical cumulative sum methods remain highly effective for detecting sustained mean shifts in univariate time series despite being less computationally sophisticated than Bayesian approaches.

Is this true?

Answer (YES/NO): YES